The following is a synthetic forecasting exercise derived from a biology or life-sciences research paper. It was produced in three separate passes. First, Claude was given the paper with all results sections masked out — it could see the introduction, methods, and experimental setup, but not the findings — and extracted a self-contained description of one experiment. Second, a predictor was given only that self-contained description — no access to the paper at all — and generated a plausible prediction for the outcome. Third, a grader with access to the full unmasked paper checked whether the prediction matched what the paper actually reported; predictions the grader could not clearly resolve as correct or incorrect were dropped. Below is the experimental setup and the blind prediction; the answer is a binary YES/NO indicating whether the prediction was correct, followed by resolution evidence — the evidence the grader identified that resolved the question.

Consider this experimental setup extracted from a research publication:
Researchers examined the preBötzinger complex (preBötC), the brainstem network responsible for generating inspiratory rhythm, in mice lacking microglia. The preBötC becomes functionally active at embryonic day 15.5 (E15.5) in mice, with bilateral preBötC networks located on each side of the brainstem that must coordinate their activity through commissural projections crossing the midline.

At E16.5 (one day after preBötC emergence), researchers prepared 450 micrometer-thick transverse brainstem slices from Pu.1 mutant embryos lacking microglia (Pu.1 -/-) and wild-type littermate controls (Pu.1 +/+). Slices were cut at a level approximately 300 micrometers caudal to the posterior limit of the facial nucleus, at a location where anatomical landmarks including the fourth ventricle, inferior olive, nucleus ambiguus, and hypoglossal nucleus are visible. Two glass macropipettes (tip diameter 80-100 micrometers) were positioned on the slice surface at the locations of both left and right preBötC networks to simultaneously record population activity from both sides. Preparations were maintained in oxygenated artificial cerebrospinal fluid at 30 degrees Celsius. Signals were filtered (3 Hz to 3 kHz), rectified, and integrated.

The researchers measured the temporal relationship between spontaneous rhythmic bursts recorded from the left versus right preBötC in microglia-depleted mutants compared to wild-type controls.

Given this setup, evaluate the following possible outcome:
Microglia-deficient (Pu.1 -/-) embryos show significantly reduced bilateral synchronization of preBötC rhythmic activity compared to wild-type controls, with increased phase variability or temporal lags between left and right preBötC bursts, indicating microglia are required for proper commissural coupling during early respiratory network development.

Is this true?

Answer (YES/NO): YES